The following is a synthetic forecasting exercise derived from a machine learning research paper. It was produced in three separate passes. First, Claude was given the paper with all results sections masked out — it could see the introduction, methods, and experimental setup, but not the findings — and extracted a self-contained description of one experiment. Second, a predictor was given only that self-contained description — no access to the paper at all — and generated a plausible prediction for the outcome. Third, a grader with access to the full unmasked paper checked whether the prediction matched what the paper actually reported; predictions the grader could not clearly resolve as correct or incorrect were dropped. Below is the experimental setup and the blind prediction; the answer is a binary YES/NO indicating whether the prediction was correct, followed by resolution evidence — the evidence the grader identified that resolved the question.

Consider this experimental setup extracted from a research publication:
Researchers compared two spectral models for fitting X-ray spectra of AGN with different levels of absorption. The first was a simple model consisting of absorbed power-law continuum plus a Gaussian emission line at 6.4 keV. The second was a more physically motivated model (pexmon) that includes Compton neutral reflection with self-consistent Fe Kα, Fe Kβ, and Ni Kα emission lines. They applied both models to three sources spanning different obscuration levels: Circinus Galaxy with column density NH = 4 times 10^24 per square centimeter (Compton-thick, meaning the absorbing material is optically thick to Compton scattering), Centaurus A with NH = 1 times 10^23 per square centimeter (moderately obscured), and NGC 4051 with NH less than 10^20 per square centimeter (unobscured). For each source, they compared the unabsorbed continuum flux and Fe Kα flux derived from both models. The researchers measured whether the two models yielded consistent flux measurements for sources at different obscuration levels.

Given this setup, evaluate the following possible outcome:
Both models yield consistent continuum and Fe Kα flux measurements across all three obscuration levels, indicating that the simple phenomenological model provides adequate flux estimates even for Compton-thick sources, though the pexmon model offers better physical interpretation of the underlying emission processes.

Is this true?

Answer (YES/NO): NO